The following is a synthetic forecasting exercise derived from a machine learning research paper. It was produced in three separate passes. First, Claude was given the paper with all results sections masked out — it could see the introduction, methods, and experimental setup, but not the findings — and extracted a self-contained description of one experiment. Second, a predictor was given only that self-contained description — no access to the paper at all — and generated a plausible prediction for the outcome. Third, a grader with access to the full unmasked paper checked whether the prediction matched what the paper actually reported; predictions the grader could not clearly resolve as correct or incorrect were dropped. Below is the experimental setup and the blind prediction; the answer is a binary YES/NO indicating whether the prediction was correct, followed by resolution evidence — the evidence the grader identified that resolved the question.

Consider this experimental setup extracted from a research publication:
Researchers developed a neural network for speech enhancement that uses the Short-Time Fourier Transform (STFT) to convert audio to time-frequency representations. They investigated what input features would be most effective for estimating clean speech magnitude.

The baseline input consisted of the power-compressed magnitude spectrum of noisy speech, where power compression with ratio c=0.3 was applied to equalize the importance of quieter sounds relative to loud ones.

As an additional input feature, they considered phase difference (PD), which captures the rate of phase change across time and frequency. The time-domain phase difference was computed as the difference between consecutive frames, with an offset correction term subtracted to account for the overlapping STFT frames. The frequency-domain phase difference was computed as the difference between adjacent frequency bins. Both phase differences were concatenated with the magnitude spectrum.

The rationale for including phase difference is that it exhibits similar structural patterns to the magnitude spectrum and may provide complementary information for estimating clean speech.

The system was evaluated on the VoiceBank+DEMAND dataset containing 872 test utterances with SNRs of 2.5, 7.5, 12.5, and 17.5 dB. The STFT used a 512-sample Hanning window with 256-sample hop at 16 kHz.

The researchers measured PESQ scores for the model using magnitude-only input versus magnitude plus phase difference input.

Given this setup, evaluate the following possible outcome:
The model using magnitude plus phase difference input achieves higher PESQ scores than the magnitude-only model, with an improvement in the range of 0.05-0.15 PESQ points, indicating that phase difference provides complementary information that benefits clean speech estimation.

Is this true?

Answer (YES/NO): YES